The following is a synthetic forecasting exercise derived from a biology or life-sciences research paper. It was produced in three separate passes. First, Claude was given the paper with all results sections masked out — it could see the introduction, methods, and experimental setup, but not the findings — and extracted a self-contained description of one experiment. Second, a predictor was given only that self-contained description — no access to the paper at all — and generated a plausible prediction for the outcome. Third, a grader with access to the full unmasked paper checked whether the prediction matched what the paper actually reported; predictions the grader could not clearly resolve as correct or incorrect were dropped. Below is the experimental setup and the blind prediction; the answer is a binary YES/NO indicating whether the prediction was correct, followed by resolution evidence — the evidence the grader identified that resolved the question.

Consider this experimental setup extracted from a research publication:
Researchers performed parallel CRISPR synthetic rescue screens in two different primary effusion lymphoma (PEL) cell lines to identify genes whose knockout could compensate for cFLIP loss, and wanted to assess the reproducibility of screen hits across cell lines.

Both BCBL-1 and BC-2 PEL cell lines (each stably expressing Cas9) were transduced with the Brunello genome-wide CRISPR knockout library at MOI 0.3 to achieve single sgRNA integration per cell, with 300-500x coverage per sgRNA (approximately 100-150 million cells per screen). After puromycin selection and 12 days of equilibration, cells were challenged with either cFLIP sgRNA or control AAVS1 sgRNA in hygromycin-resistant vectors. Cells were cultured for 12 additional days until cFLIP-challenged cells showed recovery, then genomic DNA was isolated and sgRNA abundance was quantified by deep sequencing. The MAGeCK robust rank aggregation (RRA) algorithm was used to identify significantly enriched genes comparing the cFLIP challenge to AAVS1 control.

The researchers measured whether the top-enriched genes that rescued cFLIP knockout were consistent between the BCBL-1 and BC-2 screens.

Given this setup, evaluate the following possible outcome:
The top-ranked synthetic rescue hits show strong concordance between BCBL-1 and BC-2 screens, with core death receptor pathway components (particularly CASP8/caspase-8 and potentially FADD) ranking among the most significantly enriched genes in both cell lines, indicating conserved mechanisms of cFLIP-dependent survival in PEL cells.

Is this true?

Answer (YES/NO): NO